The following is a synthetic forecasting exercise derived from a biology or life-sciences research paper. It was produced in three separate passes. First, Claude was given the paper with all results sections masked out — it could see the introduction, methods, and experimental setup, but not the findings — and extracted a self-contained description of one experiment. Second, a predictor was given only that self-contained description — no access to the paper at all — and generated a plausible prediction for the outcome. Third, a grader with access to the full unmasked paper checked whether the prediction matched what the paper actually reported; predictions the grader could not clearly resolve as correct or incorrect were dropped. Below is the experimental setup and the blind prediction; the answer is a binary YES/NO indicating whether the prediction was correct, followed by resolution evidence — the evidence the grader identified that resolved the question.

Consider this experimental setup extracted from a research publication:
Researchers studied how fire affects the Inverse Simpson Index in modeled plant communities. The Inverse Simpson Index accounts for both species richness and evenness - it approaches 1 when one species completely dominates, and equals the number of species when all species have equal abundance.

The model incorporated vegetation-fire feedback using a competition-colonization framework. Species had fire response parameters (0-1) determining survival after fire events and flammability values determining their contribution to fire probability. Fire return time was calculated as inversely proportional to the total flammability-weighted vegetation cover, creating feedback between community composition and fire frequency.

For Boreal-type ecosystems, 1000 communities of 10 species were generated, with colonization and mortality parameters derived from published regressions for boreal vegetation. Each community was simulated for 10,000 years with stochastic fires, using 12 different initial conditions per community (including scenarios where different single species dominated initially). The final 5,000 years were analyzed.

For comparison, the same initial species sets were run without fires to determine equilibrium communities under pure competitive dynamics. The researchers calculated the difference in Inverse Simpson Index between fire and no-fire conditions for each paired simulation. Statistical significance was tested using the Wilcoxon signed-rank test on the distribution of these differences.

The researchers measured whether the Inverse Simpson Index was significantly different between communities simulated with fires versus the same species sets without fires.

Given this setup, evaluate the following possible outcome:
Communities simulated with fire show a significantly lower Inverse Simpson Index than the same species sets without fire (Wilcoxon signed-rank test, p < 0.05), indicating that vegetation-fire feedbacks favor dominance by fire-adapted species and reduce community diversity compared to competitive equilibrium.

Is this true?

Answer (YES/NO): NO